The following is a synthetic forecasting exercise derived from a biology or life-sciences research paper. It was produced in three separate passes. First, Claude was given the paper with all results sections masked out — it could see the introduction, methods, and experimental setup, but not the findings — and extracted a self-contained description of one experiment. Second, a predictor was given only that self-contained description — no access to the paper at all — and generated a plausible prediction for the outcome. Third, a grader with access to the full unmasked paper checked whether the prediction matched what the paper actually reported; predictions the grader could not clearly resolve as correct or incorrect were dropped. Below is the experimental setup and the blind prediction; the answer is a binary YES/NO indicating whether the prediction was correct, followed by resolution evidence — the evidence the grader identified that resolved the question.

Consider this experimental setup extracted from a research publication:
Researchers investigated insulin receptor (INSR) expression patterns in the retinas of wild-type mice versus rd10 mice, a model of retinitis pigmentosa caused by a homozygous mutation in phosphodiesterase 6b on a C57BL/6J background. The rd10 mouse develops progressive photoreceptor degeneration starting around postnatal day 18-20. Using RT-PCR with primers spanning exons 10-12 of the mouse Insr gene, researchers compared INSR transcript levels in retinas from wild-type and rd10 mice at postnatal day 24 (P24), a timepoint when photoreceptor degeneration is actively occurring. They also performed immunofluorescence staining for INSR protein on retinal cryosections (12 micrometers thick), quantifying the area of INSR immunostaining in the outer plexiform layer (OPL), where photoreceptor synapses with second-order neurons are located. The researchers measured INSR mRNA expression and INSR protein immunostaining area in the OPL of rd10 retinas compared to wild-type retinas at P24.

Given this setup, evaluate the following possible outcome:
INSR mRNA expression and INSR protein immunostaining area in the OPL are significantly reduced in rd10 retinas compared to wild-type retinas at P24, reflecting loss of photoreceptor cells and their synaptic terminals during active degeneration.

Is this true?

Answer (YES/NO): NO